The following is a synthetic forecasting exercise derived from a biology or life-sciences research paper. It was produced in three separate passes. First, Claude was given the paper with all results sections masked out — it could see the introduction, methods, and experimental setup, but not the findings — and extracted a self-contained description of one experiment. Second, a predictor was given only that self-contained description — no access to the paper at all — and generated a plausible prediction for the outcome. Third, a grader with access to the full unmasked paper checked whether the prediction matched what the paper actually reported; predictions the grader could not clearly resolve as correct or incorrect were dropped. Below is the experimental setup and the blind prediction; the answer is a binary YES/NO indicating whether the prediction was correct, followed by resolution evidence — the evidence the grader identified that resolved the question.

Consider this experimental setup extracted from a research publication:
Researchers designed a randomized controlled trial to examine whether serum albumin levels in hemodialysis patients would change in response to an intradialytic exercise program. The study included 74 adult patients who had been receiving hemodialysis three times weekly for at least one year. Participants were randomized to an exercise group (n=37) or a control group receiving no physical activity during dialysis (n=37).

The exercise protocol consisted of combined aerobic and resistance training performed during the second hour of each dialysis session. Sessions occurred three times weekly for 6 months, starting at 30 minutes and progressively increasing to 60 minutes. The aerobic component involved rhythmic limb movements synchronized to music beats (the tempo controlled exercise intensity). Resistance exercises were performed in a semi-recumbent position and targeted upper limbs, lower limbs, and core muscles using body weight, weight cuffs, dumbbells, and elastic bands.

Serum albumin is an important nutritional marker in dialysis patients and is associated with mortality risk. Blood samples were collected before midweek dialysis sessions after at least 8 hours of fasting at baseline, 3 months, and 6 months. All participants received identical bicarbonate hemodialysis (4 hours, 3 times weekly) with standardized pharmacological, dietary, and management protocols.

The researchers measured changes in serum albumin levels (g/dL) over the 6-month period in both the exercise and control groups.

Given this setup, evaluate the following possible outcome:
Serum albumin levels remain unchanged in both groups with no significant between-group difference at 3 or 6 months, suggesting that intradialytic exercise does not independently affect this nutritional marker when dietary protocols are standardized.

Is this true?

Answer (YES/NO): NO